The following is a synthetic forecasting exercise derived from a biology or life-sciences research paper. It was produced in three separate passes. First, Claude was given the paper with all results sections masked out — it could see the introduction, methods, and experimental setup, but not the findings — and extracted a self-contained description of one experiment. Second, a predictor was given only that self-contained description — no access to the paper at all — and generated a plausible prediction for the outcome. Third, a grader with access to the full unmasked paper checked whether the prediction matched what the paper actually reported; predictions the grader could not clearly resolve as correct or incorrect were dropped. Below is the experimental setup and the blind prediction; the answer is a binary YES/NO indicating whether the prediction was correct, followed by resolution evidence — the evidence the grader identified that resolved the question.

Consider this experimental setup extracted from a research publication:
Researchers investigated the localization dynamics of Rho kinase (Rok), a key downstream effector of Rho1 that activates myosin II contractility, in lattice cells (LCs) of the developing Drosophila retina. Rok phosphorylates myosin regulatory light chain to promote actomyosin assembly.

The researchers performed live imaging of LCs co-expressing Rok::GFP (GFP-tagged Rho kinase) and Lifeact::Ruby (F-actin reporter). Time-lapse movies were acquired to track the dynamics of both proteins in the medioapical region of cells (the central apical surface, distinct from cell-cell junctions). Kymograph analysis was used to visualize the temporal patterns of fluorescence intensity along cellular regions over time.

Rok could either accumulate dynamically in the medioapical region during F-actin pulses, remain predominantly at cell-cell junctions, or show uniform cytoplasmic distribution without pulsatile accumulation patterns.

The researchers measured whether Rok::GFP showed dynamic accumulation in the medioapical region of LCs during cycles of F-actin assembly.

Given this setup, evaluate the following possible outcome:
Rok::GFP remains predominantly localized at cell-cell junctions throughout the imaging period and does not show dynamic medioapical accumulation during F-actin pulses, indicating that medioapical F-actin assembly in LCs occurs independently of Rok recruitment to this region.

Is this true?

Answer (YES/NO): NO